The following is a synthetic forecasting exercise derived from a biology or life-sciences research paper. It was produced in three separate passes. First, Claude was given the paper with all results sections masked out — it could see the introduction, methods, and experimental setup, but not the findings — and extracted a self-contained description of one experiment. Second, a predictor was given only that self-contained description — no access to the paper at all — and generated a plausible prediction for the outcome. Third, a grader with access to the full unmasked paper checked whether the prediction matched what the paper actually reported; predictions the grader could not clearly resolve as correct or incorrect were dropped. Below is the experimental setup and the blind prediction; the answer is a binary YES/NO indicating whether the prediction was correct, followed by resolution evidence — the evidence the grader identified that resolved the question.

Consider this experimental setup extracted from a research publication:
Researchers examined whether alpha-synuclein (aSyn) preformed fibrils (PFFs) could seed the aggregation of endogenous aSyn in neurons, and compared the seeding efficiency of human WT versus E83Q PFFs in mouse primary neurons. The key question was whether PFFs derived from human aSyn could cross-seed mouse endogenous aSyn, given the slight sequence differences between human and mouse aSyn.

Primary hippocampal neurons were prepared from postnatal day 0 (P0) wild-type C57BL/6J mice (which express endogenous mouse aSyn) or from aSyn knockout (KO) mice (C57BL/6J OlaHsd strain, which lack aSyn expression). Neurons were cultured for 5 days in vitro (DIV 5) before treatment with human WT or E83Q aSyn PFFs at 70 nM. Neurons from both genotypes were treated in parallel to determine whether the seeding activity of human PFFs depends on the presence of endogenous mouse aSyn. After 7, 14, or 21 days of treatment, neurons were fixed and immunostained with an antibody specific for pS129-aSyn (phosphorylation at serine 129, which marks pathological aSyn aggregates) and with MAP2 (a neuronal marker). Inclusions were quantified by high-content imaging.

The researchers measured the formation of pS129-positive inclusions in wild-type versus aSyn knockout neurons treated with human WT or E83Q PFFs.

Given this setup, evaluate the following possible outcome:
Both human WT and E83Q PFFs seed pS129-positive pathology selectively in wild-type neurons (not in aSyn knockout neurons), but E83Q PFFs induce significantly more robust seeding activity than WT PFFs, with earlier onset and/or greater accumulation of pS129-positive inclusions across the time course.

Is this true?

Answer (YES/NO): YES